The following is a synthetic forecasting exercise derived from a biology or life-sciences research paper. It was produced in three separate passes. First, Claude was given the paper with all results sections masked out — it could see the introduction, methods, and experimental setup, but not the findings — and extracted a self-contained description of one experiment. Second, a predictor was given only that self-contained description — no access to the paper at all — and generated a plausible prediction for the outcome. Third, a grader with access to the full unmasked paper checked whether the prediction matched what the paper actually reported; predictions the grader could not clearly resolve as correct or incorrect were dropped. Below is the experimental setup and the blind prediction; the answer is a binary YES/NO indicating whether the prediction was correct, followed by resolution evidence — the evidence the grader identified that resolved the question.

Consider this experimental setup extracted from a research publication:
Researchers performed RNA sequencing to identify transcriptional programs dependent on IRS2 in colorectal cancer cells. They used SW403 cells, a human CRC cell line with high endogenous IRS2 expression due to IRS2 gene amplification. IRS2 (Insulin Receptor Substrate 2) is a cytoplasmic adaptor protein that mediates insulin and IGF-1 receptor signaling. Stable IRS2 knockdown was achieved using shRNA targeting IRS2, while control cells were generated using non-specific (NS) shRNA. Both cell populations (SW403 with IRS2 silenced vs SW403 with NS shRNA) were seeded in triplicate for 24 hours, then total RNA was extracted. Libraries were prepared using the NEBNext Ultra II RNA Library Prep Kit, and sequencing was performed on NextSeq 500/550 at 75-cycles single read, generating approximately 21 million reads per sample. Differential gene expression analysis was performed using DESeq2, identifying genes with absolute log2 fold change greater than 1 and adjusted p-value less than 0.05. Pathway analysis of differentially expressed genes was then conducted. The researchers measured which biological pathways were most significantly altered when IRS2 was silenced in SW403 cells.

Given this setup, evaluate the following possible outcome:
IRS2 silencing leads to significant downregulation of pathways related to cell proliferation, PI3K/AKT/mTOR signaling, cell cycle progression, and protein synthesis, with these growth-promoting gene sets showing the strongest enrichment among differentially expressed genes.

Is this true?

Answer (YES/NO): NO